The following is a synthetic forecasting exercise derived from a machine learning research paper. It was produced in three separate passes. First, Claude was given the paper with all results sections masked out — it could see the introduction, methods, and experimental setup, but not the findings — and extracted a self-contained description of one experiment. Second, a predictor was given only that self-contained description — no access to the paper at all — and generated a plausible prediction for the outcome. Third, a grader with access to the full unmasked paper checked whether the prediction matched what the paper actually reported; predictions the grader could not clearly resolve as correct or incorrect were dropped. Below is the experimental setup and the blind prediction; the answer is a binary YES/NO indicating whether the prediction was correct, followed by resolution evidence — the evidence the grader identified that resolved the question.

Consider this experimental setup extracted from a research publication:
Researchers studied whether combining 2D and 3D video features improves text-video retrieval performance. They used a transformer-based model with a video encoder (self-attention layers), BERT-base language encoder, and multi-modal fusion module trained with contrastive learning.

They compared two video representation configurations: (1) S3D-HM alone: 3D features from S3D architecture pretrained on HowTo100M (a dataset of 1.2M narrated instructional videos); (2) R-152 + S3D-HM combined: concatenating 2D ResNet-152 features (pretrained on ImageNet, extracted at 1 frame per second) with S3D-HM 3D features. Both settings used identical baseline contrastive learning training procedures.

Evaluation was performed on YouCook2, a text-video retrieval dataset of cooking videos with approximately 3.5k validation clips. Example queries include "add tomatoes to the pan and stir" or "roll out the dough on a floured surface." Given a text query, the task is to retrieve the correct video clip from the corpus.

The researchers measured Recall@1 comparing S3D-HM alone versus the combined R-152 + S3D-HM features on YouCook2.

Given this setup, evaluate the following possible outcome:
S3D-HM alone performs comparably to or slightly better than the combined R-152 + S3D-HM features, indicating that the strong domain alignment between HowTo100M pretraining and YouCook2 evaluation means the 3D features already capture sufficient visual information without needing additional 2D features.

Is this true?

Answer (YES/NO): YES